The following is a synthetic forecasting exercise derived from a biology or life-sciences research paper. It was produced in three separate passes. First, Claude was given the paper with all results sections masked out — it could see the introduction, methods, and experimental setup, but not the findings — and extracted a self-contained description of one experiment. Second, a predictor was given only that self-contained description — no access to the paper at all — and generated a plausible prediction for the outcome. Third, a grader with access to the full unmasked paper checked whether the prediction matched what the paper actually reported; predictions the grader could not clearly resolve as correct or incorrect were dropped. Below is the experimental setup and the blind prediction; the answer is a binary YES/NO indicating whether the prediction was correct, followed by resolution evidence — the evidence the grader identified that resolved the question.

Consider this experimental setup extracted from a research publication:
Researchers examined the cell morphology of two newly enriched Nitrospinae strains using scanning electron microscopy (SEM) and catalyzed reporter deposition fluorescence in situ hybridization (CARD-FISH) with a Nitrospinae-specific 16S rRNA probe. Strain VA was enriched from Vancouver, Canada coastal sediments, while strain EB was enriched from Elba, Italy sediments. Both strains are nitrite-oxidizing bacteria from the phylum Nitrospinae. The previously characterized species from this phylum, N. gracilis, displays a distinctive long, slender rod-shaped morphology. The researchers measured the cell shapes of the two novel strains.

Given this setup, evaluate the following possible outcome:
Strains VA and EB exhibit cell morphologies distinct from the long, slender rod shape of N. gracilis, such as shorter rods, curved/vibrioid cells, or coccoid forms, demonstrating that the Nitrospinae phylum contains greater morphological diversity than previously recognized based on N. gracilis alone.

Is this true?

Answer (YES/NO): YES